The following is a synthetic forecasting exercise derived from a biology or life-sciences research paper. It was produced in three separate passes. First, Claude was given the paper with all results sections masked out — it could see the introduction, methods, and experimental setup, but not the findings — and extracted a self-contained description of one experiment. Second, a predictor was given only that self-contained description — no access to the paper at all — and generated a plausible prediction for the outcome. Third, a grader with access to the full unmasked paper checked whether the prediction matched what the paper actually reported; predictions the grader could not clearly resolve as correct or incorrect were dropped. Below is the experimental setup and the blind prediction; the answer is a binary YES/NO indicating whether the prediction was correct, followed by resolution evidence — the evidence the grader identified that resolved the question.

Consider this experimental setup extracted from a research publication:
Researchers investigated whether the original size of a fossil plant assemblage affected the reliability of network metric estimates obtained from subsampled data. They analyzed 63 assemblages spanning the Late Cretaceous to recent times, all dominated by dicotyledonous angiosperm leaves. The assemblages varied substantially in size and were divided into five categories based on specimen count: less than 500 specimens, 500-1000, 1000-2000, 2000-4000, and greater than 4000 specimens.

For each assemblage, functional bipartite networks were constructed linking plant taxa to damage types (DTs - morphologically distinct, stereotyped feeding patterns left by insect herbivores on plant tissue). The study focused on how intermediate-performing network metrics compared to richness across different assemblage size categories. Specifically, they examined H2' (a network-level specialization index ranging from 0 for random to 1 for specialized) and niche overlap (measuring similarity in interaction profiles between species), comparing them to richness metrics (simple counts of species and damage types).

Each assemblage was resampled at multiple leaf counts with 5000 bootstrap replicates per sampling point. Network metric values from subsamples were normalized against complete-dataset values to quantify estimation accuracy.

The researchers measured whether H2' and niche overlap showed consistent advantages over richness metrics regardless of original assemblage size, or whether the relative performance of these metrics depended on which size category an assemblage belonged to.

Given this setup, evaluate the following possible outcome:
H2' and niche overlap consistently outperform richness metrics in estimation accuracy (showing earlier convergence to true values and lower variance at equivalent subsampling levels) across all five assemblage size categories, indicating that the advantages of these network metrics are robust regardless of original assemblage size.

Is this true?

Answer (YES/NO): YES